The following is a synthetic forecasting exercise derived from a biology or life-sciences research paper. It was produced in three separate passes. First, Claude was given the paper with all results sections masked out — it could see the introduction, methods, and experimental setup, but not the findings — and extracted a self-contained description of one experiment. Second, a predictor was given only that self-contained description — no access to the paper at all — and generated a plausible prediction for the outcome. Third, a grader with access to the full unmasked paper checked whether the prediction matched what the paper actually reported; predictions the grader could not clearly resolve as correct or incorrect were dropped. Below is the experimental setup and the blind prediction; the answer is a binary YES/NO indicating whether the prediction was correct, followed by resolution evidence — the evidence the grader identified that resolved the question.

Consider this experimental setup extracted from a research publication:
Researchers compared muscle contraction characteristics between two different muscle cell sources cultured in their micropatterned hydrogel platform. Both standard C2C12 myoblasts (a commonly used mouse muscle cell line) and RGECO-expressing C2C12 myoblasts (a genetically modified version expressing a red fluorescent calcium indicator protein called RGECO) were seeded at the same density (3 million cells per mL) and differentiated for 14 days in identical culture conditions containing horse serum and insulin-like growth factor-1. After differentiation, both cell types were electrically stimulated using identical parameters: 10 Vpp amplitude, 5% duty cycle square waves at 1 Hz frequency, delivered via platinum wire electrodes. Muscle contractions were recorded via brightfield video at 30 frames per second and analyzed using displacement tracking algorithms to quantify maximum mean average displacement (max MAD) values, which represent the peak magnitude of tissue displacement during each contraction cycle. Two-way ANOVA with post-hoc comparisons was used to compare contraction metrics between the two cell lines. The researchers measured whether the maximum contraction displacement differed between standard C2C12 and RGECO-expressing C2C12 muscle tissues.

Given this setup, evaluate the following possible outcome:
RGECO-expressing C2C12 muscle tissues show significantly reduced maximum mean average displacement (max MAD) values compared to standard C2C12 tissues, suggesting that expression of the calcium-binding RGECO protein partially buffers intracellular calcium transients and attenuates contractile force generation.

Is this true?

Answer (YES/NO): NO